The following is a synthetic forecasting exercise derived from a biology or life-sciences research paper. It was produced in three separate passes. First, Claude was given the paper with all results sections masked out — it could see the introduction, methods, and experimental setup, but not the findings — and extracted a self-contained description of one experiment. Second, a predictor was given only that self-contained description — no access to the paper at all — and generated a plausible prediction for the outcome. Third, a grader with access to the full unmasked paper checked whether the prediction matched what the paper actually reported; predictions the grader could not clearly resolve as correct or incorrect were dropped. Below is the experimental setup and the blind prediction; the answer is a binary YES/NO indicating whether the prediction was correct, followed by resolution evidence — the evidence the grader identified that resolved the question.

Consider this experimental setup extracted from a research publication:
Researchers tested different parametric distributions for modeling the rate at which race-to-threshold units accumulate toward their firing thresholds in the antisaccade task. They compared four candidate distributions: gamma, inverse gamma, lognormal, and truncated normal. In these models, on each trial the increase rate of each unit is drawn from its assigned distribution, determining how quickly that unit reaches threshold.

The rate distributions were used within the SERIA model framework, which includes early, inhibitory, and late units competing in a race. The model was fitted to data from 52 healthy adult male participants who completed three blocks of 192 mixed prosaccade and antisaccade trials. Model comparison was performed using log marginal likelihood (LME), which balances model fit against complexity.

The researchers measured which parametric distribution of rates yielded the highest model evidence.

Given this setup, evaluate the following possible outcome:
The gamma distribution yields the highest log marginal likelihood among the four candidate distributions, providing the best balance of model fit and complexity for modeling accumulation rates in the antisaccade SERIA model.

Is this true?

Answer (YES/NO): NO